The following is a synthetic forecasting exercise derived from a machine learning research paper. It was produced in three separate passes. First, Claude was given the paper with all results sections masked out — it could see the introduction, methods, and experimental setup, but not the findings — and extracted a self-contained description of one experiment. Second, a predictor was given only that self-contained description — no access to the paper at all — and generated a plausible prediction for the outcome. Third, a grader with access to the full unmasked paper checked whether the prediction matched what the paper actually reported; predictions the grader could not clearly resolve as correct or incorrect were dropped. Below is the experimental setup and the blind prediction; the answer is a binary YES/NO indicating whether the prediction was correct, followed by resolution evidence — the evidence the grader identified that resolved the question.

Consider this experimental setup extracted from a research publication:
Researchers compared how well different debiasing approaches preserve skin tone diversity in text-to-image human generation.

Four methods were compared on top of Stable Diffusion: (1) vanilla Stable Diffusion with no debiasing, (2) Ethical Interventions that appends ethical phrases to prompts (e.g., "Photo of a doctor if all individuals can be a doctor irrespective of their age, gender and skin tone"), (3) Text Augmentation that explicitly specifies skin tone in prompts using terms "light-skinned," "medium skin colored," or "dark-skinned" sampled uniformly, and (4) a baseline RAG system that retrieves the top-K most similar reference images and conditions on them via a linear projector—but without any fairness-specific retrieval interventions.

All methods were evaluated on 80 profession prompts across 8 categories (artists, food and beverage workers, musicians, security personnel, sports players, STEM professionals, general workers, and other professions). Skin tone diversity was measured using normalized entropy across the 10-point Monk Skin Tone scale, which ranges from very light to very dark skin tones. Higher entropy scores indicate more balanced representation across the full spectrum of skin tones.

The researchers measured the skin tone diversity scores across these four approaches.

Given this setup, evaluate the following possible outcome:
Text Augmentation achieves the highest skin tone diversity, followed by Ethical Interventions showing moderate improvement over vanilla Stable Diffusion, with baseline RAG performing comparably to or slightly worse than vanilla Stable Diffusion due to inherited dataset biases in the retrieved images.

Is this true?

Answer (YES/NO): NO